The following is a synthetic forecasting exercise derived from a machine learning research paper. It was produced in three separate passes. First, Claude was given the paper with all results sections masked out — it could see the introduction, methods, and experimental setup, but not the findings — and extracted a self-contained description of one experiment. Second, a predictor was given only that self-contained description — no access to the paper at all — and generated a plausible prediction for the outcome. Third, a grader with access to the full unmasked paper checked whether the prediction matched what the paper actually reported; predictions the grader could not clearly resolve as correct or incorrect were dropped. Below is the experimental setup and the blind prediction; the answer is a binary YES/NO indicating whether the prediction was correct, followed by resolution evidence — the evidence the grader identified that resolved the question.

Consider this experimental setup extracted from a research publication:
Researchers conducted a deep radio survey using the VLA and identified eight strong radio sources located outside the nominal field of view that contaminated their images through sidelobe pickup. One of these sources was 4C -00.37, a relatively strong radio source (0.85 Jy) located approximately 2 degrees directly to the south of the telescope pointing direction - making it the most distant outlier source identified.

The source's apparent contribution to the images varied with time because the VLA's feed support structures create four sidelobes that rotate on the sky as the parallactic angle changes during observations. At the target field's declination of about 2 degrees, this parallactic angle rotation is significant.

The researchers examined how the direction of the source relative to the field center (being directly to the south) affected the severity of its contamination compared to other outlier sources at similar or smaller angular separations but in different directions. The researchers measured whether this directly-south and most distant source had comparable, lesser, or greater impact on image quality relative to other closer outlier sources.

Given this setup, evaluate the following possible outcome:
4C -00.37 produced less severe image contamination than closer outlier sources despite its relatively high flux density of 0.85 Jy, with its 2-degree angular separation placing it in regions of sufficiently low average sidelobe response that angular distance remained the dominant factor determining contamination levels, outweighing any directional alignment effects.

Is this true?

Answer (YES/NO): NO